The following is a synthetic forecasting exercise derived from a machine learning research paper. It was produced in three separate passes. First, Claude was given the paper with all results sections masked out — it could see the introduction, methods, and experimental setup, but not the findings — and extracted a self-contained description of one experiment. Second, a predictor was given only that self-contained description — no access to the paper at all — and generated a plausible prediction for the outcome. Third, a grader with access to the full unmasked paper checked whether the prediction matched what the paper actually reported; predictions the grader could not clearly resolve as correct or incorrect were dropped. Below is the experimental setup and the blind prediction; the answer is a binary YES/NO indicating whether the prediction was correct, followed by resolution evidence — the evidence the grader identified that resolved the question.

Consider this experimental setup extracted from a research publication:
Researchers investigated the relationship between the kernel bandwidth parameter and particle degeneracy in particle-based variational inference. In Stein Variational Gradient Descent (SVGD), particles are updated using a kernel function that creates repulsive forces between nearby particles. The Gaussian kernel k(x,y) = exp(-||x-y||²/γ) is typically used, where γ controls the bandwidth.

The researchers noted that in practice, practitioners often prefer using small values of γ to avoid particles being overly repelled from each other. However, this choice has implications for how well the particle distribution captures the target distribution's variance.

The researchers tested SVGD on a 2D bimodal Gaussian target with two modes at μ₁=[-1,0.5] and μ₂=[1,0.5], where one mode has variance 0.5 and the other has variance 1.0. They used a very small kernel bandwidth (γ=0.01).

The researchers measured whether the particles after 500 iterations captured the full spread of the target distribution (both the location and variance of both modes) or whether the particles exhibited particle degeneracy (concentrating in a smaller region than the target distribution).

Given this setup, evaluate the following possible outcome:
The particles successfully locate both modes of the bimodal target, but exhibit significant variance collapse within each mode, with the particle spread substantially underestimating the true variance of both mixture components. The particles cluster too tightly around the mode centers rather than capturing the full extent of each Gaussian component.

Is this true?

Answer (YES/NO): NO